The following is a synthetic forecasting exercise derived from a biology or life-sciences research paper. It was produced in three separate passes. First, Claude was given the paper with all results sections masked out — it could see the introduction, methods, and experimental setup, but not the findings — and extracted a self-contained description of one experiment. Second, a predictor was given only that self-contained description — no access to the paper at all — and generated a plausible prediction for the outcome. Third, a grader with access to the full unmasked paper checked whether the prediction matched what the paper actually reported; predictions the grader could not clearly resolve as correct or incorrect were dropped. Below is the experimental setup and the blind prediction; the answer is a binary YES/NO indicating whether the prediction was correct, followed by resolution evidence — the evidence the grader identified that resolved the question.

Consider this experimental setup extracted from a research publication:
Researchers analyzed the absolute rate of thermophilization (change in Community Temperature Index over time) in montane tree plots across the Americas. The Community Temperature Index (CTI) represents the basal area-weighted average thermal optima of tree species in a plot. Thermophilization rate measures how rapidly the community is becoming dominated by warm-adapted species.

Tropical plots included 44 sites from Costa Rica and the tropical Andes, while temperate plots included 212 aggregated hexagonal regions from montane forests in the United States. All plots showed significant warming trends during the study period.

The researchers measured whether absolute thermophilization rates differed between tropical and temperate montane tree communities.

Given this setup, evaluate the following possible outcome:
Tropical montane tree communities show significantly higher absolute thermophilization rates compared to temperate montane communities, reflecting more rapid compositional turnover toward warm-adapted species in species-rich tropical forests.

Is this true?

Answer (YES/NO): NO